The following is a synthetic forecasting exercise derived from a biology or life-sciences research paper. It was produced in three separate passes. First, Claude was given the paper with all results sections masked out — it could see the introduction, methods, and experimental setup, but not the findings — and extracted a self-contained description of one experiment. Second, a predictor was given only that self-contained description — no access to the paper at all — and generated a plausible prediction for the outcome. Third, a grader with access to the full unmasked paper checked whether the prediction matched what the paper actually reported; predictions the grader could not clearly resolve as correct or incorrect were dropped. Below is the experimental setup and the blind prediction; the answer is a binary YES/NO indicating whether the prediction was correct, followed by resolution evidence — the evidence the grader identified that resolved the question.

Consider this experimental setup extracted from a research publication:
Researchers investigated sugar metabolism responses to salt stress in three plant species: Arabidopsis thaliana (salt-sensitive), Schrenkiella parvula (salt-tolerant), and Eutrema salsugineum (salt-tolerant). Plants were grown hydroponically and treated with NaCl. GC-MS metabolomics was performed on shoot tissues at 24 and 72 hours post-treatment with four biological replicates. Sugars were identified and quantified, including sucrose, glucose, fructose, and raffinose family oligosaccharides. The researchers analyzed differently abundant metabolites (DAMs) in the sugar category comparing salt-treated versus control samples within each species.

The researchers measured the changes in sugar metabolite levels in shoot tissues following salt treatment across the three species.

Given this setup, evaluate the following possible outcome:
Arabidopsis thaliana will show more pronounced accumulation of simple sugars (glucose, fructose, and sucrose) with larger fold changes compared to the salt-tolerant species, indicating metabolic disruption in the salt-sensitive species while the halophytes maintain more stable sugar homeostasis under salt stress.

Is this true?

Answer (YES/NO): NO